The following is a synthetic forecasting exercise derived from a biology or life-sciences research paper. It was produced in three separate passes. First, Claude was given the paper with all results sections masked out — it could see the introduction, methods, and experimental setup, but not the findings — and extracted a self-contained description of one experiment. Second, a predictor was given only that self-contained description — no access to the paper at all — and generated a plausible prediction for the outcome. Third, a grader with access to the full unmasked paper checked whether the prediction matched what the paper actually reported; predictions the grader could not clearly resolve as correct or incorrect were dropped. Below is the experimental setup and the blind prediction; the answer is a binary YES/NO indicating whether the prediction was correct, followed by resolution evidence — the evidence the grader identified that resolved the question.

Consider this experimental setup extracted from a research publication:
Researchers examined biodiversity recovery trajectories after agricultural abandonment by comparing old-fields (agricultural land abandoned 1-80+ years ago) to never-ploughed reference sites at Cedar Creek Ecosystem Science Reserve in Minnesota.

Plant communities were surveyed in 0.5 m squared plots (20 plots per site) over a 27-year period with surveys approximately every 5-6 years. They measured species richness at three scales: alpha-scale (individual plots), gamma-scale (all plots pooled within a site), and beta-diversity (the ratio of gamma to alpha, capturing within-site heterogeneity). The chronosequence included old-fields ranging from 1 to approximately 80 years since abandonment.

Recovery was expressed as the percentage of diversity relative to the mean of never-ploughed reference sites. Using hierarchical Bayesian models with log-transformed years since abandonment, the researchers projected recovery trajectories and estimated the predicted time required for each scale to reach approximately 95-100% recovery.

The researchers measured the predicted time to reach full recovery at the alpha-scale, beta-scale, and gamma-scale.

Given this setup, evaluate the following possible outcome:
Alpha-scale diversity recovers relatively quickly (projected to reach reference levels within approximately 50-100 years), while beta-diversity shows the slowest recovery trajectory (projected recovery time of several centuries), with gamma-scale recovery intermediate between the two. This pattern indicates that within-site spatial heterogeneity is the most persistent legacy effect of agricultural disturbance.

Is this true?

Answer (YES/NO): NO